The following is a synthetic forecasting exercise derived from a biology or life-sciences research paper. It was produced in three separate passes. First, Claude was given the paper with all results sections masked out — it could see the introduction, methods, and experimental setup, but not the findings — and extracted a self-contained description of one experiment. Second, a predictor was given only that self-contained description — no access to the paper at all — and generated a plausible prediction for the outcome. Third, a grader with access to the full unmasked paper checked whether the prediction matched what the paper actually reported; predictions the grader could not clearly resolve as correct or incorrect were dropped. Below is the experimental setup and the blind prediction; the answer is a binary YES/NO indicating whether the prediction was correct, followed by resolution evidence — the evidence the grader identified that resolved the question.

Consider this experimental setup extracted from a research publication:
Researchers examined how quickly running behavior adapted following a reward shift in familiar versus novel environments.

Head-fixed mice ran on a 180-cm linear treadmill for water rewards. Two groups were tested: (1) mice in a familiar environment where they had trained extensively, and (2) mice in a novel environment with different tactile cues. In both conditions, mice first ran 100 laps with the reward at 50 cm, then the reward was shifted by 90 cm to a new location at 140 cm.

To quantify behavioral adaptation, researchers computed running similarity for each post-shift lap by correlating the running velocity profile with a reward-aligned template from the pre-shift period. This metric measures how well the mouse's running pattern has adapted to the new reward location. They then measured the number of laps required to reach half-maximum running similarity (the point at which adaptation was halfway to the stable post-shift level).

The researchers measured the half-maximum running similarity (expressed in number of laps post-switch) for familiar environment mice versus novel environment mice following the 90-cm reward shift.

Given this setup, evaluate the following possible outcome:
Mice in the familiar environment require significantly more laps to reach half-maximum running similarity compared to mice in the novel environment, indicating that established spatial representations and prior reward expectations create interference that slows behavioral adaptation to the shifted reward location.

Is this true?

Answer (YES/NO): YES